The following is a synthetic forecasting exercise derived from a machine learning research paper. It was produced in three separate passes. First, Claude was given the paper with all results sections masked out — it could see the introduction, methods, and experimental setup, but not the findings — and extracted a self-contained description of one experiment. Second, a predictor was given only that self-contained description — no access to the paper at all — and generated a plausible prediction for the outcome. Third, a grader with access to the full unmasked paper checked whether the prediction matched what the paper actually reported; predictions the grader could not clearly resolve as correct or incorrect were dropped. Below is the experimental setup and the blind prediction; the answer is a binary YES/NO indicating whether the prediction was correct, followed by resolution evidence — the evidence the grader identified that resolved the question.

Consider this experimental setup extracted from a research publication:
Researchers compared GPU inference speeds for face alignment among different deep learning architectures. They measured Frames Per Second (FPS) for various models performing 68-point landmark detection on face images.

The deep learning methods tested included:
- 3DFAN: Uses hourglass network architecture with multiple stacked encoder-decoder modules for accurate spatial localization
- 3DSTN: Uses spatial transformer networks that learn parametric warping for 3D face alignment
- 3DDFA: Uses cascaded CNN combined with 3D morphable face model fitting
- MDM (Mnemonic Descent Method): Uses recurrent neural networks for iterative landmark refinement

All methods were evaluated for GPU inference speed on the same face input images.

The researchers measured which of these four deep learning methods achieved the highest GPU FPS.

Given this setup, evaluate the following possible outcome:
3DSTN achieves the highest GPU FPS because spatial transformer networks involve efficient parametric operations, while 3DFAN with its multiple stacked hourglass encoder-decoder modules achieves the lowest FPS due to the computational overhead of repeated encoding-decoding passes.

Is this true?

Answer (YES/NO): NO